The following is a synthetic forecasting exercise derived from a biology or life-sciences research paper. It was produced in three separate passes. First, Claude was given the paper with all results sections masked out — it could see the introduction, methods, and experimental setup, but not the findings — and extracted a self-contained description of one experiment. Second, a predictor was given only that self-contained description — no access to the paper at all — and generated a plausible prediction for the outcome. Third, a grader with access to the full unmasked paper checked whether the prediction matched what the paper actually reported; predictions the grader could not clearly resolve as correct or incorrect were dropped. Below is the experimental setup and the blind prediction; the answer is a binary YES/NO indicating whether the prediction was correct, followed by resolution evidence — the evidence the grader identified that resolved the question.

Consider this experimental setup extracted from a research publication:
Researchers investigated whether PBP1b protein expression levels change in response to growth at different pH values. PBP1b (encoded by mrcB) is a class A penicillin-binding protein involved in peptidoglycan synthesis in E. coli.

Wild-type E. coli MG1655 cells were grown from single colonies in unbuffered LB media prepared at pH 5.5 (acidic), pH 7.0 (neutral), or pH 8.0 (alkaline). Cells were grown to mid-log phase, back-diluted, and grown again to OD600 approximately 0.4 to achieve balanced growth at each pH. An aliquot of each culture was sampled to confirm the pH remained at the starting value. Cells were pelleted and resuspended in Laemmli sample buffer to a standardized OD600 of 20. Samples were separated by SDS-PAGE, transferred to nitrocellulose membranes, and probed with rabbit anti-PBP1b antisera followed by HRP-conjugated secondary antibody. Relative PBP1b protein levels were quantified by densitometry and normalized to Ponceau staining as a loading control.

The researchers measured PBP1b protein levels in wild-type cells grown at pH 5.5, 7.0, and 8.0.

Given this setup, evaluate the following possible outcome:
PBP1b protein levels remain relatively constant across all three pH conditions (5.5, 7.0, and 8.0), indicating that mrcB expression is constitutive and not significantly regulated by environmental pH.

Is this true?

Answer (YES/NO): YES